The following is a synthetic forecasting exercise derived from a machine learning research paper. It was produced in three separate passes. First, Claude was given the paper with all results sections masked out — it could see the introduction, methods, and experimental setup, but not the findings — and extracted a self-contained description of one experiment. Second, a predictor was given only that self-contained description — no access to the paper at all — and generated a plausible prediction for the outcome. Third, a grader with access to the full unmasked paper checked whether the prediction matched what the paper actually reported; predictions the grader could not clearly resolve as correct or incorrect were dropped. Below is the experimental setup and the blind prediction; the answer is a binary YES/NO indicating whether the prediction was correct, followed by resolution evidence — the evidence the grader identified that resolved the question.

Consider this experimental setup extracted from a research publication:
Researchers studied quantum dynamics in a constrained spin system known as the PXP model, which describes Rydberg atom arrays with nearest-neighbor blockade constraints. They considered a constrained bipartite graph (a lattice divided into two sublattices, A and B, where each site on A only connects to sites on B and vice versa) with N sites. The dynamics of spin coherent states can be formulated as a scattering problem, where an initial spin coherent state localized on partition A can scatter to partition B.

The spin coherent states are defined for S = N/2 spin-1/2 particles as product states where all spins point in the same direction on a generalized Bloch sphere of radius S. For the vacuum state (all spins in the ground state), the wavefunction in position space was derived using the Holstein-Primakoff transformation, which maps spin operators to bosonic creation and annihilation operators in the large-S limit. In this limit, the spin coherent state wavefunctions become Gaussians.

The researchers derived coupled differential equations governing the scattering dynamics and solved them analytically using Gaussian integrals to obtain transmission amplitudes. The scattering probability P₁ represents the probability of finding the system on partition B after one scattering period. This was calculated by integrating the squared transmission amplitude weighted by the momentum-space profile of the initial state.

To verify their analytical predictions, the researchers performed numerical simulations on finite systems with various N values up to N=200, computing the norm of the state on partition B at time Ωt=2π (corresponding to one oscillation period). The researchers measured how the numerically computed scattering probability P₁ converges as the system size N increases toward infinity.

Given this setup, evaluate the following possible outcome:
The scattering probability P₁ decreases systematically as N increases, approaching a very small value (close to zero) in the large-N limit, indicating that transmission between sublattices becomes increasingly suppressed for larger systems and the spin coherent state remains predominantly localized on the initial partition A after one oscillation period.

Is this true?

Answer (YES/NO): NO